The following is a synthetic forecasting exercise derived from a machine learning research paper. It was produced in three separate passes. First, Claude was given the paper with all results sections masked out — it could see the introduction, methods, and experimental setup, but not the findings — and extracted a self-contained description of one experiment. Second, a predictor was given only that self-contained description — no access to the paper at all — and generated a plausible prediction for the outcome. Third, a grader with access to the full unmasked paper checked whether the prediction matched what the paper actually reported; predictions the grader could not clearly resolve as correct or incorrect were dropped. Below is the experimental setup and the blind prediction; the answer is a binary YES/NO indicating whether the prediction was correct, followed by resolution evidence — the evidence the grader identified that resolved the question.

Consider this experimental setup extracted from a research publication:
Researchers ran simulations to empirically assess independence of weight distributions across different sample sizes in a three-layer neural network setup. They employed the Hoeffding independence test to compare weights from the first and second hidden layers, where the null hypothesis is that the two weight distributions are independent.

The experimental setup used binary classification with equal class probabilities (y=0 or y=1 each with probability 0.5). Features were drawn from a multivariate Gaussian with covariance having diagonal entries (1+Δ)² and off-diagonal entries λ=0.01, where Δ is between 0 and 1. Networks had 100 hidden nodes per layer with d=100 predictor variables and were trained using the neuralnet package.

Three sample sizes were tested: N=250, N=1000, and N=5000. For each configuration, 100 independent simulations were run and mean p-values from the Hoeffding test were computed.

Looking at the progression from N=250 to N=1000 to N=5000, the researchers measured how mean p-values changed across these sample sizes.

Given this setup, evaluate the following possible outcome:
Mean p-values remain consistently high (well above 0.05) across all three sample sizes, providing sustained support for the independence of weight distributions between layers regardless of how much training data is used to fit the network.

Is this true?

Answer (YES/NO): YES